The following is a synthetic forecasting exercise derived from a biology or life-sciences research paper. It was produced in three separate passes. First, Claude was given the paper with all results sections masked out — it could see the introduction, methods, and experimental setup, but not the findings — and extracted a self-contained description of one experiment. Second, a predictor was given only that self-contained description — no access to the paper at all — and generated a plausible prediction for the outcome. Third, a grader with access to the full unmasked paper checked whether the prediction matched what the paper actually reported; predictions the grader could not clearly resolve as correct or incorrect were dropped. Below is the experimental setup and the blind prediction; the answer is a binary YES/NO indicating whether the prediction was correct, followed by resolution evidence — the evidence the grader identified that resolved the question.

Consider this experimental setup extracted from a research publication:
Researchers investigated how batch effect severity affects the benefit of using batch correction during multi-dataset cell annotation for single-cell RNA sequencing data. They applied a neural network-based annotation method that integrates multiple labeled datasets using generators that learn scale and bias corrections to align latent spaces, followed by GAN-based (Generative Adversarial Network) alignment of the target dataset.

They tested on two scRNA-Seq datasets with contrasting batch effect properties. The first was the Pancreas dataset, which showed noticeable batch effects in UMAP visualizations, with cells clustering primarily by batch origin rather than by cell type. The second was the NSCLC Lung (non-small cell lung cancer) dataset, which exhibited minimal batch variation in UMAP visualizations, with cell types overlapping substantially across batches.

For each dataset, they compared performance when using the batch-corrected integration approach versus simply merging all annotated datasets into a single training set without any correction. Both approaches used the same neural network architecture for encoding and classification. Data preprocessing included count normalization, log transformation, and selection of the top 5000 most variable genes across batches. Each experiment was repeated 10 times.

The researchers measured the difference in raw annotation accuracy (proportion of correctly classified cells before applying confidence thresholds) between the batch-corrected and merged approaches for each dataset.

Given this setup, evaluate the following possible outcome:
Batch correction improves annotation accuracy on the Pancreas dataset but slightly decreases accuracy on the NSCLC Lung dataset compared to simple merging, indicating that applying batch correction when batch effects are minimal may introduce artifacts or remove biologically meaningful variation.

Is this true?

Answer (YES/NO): NO